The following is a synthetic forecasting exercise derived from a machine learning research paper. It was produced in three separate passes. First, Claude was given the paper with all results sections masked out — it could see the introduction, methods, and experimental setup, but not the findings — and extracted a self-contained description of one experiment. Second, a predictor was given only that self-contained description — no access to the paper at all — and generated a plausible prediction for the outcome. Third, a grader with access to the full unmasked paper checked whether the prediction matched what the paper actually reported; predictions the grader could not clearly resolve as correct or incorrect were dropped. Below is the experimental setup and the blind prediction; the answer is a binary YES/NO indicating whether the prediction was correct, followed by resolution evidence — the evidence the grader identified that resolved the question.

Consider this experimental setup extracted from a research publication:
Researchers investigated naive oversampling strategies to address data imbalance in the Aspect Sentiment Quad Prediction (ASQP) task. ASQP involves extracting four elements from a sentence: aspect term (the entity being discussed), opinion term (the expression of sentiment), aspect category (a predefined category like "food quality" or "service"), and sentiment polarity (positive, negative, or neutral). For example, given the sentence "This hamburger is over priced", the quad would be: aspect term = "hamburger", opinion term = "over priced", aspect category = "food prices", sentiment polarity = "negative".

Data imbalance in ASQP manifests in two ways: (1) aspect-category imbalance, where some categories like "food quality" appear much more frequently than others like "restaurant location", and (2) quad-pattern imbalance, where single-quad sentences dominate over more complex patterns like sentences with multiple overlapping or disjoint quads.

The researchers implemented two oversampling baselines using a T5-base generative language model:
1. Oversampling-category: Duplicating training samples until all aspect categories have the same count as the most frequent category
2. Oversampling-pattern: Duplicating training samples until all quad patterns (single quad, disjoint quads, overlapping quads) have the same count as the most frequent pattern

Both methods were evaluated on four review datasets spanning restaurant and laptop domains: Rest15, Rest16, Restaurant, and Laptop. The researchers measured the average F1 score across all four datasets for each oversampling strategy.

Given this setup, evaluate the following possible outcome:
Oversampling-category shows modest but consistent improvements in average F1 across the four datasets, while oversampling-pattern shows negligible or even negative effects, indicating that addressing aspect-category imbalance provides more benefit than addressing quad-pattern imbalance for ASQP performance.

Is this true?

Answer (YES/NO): NO